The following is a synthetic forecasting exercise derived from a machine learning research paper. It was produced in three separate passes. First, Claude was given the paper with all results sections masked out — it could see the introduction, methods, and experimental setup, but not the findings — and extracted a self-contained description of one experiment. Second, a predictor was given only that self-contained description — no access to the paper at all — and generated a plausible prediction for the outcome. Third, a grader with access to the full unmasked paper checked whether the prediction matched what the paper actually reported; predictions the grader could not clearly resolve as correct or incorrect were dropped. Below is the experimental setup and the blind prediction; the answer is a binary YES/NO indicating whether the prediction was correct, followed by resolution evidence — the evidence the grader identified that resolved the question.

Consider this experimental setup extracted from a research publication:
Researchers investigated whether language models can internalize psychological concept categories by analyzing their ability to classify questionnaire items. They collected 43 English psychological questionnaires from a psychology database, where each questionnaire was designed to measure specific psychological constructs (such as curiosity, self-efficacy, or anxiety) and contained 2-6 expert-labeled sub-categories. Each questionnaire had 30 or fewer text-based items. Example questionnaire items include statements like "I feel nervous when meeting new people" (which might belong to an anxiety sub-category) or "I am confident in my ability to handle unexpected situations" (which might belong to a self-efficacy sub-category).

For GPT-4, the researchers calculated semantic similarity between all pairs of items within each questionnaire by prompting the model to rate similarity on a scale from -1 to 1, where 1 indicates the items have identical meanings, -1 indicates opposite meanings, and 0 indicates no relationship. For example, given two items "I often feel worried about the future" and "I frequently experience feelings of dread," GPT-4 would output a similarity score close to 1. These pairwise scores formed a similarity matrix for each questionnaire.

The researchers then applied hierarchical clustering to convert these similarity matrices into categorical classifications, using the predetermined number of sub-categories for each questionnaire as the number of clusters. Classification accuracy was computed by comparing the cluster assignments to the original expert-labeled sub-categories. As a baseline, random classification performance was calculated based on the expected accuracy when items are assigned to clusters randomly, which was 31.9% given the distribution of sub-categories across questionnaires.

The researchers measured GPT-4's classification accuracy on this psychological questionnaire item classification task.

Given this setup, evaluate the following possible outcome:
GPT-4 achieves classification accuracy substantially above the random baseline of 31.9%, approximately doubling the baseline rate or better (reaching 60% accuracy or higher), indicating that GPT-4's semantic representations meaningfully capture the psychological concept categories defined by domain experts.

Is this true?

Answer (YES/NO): YES